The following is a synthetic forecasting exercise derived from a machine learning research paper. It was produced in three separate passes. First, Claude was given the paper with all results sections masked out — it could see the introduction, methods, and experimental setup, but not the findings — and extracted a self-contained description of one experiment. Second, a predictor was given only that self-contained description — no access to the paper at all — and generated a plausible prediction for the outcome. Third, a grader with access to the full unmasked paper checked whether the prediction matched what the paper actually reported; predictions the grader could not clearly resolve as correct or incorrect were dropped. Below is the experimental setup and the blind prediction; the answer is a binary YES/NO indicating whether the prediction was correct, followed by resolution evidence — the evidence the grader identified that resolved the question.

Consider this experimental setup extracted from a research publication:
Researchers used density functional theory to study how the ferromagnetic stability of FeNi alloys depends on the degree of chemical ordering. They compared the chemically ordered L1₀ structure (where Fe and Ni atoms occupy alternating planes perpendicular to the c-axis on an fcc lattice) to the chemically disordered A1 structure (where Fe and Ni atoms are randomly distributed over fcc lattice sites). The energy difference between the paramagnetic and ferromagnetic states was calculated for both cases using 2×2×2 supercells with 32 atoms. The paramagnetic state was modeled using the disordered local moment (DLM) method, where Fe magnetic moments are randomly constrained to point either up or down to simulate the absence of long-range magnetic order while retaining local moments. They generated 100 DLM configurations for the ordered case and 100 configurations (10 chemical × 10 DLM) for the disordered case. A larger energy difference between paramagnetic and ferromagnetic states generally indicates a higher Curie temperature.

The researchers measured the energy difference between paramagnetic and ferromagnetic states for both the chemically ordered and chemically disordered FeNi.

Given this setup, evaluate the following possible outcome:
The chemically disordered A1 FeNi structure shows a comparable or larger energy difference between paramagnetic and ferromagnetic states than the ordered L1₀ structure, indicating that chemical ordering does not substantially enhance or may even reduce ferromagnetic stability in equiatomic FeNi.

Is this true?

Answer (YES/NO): NO